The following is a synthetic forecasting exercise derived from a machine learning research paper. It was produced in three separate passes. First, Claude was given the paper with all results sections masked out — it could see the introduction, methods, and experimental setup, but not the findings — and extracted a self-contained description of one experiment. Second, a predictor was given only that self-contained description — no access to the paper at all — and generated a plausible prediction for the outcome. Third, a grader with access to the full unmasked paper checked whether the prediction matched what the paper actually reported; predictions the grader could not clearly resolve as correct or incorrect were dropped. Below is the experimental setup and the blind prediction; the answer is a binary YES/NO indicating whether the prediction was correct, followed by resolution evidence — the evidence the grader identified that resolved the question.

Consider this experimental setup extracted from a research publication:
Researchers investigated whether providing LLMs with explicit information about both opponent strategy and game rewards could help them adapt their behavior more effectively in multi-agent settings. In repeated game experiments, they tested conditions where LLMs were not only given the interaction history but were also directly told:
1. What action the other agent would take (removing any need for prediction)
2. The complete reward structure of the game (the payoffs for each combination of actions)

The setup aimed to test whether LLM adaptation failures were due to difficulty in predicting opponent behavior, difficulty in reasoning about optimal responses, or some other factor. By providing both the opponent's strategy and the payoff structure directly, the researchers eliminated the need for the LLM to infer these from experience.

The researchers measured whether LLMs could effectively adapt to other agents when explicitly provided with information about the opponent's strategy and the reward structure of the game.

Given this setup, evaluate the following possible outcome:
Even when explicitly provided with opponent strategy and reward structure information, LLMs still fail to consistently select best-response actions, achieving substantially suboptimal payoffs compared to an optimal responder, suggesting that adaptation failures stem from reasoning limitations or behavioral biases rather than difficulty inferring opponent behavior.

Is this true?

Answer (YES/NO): YES